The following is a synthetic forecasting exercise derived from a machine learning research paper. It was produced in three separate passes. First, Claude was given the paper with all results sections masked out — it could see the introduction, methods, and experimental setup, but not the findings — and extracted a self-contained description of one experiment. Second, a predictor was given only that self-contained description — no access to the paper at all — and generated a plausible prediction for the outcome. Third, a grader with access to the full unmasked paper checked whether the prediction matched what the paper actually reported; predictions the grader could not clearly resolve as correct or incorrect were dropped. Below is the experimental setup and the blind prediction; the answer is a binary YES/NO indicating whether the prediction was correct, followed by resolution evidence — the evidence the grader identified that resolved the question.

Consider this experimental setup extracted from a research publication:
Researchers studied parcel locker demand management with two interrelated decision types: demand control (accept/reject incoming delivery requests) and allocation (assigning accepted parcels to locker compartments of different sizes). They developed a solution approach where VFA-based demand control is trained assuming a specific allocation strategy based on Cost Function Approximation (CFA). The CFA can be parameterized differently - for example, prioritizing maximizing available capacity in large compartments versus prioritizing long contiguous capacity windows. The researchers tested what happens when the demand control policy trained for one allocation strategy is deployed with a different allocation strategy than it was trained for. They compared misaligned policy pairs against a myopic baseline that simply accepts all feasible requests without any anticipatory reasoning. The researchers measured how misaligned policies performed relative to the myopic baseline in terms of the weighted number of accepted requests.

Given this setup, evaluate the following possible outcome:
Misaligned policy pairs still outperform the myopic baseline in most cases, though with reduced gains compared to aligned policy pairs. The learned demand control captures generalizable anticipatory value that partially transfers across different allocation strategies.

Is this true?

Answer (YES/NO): NO